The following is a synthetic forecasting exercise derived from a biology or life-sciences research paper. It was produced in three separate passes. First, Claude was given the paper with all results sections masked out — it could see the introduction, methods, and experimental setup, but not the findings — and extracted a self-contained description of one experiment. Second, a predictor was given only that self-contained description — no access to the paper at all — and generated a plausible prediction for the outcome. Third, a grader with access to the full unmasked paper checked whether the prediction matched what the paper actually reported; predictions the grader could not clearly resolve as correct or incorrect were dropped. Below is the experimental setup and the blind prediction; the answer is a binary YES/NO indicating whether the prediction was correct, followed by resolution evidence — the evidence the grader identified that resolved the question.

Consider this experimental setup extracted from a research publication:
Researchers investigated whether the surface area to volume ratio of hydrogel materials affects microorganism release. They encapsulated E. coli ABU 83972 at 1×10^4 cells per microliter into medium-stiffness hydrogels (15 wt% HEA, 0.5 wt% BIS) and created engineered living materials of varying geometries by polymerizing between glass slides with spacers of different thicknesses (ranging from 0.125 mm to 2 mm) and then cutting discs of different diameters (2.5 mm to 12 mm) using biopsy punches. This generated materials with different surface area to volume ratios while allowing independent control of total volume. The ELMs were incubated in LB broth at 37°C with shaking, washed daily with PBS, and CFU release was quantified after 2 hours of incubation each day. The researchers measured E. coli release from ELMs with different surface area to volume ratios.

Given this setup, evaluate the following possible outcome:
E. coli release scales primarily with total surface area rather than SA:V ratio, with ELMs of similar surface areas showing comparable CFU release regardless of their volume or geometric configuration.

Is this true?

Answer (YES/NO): NO